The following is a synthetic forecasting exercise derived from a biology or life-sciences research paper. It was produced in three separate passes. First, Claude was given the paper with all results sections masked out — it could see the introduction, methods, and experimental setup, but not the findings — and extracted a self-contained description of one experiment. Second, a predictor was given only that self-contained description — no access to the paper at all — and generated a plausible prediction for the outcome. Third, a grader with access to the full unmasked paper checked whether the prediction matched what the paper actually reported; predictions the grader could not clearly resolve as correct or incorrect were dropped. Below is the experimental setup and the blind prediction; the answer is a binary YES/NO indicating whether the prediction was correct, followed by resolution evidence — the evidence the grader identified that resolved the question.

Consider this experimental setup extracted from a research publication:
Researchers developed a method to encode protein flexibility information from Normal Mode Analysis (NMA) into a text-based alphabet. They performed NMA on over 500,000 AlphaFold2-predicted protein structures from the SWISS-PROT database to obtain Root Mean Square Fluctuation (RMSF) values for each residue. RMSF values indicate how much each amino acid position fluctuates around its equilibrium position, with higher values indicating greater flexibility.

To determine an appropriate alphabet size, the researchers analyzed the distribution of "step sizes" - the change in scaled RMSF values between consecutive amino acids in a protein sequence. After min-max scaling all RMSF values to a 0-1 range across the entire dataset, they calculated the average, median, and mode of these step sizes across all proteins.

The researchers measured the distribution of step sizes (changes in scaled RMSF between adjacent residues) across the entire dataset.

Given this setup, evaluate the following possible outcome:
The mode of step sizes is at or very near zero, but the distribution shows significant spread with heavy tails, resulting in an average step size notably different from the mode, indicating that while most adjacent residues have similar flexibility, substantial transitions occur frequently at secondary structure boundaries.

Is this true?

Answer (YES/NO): NO